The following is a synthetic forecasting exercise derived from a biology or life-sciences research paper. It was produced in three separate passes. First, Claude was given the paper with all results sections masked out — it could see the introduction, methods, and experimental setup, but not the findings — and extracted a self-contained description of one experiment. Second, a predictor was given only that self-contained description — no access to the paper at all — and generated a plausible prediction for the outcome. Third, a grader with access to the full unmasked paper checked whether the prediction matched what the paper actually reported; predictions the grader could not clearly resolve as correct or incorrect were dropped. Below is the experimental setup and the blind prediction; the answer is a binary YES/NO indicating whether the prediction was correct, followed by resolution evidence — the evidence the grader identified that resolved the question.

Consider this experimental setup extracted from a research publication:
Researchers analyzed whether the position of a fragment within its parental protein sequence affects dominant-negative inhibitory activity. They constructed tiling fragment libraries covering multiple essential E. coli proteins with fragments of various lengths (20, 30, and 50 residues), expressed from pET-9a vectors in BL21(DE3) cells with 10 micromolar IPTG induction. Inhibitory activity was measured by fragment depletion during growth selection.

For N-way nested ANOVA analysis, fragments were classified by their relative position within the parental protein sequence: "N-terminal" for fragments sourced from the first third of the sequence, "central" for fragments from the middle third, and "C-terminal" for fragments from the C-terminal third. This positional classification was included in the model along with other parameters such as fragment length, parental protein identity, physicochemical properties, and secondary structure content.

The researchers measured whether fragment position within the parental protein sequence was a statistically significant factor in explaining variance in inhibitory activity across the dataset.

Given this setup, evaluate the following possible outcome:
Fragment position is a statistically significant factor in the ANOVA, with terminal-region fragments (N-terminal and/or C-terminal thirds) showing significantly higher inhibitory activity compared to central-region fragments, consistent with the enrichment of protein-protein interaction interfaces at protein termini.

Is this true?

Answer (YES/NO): NO